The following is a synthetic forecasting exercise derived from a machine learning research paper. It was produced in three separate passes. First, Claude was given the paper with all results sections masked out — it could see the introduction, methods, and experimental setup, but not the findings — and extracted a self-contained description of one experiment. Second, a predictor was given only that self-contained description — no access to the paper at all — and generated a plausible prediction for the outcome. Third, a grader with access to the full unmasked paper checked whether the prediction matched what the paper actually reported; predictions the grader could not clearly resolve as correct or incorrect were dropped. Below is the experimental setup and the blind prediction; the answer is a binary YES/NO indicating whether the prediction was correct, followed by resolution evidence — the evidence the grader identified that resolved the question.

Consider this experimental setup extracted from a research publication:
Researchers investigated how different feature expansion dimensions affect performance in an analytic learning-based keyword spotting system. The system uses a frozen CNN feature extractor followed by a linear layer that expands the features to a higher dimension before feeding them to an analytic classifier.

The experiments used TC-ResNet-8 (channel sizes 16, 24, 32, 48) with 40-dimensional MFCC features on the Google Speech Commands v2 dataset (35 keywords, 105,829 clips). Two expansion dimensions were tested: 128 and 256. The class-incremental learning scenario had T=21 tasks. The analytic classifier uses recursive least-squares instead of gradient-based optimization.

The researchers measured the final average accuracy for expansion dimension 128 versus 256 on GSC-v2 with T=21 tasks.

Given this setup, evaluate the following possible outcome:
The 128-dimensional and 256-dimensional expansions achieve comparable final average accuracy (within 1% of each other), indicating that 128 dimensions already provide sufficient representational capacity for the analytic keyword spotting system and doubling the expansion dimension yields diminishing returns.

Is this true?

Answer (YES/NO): YES